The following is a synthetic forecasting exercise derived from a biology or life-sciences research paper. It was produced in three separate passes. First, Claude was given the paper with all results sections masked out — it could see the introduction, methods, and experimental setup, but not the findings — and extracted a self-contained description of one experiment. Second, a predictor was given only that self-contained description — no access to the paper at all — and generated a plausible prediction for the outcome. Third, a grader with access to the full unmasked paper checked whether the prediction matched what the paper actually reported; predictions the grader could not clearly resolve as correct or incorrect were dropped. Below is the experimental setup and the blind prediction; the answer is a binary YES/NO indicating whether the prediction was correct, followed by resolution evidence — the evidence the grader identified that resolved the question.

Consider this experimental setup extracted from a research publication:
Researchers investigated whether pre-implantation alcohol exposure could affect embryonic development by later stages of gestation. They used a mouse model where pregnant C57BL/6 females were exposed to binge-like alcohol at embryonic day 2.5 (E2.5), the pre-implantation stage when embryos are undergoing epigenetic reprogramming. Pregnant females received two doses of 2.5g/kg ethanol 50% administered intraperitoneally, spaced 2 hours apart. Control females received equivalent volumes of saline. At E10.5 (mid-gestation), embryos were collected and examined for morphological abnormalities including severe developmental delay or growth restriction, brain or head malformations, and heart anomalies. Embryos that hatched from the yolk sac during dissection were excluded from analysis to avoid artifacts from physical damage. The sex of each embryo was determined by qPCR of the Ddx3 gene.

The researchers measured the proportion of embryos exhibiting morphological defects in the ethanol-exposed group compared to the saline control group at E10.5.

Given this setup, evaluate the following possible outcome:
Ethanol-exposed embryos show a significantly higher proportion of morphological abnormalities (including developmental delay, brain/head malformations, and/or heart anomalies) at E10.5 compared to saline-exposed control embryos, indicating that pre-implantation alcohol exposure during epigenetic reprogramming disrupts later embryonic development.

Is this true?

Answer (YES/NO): YES